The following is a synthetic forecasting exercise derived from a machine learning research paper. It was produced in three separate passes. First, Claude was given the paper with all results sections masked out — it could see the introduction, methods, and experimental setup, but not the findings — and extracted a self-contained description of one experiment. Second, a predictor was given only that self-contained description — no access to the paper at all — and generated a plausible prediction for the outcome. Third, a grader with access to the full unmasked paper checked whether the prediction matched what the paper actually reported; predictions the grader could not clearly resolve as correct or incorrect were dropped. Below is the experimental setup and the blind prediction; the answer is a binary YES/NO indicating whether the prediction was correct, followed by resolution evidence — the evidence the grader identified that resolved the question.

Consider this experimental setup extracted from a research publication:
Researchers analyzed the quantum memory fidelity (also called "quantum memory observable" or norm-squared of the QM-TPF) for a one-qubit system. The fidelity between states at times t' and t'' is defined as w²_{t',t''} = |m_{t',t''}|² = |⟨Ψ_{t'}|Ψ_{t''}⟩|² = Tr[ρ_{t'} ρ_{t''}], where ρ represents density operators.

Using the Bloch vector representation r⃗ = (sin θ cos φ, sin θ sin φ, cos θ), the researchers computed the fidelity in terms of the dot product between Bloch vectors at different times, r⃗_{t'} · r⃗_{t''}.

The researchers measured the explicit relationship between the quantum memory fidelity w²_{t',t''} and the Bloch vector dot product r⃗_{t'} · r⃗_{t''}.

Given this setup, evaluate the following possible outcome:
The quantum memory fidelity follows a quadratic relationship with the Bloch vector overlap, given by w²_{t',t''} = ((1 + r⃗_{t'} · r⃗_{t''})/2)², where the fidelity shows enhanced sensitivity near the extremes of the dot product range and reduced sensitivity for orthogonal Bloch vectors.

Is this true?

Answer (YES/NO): NO